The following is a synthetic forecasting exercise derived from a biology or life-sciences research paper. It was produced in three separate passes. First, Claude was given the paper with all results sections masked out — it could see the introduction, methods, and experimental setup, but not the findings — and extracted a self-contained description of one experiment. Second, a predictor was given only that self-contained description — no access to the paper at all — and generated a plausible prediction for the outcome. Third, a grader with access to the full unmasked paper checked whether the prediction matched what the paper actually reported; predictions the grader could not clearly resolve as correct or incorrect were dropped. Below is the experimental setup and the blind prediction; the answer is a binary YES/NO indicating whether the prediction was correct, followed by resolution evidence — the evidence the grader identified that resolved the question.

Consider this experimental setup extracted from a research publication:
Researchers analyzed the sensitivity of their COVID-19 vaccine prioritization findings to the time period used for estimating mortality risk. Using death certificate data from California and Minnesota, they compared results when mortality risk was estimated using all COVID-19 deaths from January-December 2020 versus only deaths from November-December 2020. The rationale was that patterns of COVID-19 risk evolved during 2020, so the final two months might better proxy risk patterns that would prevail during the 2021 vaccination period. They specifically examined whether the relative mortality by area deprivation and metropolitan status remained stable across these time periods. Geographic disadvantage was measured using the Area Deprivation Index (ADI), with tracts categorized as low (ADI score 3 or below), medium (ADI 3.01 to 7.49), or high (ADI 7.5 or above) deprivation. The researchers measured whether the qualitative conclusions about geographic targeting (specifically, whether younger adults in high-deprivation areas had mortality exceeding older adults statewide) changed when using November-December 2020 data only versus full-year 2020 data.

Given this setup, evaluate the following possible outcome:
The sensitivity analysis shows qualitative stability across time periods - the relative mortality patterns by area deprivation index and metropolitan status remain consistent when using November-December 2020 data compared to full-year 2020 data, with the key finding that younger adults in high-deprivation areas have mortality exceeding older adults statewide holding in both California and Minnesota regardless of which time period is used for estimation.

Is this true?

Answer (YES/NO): YES